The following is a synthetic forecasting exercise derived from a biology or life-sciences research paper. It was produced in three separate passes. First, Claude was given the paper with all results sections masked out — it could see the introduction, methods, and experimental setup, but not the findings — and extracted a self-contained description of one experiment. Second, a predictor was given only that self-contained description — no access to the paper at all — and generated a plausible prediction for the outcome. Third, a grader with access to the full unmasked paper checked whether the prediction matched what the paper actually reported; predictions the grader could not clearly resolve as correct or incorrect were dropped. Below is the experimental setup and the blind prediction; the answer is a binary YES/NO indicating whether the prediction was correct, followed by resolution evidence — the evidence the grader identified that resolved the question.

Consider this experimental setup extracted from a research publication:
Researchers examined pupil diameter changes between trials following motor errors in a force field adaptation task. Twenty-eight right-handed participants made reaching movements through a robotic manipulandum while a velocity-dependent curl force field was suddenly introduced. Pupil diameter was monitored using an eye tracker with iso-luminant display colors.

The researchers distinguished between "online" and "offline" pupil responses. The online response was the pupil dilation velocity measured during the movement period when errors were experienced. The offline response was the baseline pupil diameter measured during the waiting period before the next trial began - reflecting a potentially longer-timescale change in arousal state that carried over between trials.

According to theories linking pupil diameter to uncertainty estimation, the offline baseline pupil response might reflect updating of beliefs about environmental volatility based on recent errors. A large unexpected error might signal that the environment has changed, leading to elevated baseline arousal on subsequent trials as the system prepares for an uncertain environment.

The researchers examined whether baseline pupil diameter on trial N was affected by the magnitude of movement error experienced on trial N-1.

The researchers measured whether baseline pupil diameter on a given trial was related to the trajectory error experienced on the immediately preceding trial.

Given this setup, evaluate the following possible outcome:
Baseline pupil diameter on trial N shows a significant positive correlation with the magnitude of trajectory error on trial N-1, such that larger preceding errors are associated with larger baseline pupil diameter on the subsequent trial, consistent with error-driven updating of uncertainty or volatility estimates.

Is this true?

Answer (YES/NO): YES